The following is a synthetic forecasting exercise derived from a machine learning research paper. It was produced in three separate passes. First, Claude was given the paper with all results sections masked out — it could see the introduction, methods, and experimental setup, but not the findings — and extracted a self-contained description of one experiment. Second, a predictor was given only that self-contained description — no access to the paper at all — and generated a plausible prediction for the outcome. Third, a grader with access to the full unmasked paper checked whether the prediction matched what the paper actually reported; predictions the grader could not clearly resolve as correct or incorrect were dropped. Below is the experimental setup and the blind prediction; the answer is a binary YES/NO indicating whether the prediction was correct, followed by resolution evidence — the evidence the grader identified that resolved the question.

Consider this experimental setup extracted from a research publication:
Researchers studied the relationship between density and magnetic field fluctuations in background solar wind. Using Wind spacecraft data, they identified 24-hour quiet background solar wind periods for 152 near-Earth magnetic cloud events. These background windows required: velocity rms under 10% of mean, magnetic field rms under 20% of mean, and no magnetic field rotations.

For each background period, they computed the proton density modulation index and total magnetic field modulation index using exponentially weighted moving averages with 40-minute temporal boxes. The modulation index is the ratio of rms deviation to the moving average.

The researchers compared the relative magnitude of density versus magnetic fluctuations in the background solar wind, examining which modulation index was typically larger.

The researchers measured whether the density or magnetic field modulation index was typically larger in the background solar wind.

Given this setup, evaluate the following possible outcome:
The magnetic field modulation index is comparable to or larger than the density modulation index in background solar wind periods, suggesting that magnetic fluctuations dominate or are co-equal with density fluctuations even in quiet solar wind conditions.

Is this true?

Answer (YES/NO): NO